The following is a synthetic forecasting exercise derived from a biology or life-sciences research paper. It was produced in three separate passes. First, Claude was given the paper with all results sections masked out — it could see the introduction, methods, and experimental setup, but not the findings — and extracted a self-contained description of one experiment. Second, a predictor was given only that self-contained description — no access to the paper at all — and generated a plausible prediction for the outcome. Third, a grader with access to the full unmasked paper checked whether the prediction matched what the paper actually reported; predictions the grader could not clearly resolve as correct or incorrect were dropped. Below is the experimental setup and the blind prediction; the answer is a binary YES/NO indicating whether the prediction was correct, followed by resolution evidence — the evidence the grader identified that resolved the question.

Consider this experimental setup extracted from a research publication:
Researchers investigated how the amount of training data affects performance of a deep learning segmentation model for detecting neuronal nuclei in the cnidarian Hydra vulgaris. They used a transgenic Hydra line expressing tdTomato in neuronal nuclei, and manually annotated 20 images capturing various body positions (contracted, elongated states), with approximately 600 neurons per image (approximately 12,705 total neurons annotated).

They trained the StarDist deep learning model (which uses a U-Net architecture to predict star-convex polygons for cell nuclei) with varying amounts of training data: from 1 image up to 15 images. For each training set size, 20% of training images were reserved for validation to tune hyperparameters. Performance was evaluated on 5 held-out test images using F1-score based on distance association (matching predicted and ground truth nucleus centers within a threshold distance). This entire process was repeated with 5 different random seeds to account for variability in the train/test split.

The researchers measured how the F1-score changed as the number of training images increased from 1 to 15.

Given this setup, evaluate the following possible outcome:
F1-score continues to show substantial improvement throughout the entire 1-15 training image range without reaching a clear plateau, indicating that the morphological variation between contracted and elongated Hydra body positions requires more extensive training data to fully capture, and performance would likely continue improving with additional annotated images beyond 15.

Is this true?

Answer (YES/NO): NO